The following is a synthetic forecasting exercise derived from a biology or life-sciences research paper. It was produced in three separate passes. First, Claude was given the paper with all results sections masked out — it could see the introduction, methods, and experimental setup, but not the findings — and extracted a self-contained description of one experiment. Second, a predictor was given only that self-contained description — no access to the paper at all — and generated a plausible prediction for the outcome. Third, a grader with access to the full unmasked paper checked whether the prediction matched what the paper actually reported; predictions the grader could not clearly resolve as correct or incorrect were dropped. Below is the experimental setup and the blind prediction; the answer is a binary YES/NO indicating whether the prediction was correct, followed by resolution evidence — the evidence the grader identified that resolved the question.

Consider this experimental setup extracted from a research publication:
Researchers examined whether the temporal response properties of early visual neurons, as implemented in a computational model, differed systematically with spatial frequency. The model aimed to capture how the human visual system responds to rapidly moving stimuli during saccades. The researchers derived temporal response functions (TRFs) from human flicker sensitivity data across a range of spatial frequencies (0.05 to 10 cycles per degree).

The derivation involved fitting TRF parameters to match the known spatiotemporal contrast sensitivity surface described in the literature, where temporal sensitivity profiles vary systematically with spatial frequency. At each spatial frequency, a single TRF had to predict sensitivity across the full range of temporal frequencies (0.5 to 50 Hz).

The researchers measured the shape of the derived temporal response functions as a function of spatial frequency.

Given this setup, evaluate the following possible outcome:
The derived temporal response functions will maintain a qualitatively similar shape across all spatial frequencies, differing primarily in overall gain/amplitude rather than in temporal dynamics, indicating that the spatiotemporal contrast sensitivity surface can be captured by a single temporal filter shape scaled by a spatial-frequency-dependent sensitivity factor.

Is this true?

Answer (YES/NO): NO